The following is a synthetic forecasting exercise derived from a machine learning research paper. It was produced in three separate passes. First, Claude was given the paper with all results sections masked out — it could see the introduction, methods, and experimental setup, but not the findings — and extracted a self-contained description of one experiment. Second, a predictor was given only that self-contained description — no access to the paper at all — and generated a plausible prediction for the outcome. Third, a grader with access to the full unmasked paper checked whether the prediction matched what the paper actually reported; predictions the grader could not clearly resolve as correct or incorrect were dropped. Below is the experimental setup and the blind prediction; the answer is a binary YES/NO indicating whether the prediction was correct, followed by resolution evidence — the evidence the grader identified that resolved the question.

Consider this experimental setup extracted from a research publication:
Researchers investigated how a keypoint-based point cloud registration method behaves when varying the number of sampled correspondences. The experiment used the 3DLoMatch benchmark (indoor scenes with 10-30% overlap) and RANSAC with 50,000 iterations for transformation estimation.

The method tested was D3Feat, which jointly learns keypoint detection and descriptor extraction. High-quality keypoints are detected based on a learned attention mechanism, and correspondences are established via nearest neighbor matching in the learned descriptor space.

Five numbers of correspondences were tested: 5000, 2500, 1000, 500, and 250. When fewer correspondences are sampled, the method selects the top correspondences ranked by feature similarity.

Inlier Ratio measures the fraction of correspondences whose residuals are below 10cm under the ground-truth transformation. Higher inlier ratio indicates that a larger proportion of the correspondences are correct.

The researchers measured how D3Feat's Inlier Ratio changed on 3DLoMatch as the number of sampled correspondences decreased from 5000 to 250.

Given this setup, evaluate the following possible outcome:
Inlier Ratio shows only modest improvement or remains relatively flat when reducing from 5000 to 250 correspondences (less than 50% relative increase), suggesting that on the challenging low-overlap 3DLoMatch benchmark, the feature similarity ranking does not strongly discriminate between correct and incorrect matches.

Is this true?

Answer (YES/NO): YES